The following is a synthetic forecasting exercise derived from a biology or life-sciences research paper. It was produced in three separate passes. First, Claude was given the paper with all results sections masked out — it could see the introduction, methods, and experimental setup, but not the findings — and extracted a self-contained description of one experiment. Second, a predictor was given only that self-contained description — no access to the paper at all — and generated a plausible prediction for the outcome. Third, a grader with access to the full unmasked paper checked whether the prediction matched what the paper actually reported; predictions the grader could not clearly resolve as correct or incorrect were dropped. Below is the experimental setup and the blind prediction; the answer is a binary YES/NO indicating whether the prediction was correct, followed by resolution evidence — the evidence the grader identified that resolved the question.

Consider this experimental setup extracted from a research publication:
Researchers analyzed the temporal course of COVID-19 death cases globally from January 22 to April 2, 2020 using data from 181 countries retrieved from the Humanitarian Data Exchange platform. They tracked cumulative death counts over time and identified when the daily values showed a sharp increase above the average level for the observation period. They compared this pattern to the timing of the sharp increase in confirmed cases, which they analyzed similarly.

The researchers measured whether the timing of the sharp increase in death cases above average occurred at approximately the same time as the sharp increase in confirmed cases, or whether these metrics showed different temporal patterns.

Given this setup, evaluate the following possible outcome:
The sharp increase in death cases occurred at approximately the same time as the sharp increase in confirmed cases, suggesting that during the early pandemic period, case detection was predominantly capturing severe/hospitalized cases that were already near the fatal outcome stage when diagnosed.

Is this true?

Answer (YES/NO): YES